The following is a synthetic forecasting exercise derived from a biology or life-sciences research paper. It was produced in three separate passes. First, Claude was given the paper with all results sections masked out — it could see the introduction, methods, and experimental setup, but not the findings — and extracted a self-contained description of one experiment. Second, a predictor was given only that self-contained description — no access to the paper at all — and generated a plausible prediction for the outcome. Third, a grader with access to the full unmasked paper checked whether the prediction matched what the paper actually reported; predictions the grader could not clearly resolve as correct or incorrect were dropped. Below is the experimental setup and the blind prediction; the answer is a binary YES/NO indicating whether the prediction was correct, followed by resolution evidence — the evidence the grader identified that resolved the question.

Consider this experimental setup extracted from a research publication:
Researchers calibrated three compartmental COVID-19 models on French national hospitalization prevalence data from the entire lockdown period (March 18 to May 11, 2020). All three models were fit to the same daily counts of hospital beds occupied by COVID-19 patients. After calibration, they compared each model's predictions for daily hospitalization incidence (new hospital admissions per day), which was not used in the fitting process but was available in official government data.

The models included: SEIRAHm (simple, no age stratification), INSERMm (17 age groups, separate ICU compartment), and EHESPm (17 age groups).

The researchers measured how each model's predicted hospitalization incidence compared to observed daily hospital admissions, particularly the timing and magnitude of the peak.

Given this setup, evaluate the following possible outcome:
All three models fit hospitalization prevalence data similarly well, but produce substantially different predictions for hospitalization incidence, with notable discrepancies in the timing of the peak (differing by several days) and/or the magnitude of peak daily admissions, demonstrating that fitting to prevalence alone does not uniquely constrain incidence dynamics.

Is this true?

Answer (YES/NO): YES